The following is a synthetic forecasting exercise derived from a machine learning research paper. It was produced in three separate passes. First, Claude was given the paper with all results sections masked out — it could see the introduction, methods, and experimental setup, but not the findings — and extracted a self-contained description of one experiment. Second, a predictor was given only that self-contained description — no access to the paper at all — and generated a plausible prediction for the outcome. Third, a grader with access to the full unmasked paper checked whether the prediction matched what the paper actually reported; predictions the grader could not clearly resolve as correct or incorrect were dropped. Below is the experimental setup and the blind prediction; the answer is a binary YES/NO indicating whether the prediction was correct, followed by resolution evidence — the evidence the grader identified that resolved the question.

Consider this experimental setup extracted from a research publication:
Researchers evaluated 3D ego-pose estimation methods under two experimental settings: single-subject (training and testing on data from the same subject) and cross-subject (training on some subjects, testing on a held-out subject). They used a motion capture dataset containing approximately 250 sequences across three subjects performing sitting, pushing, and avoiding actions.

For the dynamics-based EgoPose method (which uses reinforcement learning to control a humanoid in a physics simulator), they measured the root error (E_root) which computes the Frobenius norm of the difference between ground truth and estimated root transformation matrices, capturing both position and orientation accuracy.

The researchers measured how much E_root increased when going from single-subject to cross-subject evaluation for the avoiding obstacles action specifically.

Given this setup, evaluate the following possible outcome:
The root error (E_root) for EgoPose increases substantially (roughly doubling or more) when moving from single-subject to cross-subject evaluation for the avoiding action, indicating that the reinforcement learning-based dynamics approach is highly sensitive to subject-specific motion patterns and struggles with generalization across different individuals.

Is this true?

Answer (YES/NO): NO